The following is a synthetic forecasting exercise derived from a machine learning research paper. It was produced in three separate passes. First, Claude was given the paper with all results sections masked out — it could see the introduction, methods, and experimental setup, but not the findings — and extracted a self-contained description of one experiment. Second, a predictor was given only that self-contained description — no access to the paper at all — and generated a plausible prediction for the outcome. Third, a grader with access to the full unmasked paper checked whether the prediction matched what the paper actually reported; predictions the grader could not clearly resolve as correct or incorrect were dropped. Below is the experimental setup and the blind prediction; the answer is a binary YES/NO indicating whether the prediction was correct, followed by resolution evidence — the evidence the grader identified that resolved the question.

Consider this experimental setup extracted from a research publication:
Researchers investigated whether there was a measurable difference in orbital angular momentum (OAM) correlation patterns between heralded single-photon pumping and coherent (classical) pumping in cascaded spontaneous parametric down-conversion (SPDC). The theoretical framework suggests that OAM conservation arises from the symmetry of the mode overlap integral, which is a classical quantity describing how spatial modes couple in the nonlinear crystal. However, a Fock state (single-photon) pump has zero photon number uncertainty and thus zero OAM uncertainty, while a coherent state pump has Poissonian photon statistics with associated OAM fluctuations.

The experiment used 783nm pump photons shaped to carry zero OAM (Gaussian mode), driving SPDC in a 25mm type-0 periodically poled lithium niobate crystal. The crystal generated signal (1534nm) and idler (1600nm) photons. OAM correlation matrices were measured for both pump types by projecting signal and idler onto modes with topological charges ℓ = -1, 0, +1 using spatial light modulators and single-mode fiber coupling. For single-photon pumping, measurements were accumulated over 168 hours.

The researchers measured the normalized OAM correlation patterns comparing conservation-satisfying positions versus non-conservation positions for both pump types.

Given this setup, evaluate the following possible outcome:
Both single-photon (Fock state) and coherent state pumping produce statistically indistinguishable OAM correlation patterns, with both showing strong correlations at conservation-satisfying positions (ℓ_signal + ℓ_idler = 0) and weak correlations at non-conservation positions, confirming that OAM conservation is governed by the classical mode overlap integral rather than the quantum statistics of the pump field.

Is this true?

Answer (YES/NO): YES